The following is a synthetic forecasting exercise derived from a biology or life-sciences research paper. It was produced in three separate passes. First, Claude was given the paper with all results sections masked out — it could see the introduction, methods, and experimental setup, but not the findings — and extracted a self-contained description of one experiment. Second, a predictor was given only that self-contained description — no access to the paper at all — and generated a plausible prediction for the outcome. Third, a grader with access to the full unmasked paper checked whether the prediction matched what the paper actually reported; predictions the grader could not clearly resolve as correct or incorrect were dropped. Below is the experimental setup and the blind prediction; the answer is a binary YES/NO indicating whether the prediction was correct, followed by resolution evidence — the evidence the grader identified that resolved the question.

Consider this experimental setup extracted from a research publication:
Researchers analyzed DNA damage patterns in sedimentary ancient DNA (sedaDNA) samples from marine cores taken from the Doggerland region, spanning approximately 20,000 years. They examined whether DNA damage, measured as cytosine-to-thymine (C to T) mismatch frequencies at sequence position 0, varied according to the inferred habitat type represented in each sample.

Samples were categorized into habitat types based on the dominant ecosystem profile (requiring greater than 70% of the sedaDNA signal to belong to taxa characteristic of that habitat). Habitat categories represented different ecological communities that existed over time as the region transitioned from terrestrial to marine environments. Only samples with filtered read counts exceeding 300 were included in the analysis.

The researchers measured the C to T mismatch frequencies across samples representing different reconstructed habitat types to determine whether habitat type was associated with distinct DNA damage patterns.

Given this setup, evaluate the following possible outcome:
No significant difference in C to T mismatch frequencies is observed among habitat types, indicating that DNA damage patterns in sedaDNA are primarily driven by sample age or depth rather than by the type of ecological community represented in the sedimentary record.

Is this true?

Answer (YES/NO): NO